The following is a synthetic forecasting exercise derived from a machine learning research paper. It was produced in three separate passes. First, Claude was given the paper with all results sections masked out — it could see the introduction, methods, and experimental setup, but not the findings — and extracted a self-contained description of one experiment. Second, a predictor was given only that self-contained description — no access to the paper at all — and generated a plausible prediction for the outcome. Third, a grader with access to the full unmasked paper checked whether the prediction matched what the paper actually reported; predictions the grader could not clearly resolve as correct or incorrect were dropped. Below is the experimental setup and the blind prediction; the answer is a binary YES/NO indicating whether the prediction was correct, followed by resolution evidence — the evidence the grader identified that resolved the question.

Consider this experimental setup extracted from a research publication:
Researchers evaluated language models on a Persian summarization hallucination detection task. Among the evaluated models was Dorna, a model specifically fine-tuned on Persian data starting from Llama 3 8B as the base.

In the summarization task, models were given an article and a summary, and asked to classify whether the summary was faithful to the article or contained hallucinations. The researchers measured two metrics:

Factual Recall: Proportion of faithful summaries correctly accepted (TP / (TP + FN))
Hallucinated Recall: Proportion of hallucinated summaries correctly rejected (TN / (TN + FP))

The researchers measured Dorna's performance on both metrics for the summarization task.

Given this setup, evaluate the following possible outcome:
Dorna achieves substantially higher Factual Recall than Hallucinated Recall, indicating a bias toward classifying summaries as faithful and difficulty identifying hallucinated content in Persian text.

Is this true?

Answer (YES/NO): NO